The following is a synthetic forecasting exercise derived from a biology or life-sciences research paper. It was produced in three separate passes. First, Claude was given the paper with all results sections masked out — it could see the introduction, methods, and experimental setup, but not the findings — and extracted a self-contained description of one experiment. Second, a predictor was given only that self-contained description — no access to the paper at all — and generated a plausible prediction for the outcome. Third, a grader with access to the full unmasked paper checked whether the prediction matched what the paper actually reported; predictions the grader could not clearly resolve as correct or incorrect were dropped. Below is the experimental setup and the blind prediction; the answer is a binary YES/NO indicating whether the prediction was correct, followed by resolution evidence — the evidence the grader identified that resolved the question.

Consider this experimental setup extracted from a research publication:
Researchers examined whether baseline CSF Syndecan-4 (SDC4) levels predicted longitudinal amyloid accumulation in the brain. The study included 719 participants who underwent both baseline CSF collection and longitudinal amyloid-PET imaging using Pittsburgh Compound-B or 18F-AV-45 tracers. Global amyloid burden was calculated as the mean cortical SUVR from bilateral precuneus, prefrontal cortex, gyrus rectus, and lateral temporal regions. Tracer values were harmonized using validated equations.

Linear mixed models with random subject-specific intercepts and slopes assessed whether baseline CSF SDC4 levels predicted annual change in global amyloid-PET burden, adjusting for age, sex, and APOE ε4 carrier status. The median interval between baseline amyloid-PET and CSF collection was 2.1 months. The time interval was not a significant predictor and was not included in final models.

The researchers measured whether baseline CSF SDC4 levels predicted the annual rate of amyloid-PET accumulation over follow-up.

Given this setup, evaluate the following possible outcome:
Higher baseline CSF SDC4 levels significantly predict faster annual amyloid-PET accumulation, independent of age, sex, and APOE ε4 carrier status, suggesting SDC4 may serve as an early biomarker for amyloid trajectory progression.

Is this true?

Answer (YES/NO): YES